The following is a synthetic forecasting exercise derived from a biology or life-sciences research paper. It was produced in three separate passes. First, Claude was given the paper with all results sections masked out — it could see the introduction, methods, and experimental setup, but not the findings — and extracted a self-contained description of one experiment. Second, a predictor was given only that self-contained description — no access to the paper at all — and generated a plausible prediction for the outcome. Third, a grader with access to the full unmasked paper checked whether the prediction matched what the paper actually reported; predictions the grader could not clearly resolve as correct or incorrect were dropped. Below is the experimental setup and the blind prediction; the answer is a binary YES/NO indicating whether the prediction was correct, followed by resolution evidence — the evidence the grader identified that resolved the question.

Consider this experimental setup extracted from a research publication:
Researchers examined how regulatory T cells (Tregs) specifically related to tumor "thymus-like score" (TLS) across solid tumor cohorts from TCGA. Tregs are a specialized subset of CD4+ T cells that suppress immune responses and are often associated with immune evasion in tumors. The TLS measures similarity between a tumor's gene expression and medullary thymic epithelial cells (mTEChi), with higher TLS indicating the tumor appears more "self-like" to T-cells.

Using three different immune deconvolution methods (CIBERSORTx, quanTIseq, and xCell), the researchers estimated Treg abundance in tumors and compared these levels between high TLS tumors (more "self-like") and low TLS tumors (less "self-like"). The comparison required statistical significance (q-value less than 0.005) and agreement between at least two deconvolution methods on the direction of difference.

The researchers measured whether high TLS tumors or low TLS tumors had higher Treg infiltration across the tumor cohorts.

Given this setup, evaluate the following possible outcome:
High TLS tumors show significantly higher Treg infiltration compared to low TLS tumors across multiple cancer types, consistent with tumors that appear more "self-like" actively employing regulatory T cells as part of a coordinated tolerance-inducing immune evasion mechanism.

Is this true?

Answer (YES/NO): YES